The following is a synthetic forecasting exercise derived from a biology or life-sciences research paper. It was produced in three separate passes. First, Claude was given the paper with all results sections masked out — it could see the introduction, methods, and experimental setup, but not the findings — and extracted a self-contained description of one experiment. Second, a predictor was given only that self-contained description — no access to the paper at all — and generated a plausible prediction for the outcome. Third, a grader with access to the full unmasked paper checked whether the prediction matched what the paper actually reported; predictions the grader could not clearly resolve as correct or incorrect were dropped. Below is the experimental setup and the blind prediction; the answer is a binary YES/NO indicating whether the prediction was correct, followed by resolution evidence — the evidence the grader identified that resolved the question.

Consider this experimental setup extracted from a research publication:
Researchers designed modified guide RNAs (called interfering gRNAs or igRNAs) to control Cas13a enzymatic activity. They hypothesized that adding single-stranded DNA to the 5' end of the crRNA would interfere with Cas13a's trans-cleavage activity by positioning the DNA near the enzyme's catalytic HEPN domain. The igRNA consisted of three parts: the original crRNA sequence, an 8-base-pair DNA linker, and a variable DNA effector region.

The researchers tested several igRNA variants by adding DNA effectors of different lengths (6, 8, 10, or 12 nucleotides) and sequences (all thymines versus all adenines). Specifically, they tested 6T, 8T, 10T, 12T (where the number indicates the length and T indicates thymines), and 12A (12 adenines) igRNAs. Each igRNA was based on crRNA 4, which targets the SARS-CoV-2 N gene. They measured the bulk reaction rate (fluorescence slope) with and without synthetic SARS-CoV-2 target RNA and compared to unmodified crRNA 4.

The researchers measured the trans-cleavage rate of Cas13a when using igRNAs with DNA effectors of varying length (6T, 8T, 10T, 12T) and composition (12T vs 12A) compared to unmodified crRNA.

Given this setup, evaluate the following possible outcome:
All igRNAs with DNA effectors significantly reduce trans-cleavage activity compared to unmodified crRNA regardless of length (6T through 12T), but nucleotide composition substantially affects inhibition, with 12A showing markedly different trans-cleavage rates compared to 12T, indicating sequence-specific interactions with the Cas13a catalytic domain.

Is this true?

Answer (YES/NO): YES